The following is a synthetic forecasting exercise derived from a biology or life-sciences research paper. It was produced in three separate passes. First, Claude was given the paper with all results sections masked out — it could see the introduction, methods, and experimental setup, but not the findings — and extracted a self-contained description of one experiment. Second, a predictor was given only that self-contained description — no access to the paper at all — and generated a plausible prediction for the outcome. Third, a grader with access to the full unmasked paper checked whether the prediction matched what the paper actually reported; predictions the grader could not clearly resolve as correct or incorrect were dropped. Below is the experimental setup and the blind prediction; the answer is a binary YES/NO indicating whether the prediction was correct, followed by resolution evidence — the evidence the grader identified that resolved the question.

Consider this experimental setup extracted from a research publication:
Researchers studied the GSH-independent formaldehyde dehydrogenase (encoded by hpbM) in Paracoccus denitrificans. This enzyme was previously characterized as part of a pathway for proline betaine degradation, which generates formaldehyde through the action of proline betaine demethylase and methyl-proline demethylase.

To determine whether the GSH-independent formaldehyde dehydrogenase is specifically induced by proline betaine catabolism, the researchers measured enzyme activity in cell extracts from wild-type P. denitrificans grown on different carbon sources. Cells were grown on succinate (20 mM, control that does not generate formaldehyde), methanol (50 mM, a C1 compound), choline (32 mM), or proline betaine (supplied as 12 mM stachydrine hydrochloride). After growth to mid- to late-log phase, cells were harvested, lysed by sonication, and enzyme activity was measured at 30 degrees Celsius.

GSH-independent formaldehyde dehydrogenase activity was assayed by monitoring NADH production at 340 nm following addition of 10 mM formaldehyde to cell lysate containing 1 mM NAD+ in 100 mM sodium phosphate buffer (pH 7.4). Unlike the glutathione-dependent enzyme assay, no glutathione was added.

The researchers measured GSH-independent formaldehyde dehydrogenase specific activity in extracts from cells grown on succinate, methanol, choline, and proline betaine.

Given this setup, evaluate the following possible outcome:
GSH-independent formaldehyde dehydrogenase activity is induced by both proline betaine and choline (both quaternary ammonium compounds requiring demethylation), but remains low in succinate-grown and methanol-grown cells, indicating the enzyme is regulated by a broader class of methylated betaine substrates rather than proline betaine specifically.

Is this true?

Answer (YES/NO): NO